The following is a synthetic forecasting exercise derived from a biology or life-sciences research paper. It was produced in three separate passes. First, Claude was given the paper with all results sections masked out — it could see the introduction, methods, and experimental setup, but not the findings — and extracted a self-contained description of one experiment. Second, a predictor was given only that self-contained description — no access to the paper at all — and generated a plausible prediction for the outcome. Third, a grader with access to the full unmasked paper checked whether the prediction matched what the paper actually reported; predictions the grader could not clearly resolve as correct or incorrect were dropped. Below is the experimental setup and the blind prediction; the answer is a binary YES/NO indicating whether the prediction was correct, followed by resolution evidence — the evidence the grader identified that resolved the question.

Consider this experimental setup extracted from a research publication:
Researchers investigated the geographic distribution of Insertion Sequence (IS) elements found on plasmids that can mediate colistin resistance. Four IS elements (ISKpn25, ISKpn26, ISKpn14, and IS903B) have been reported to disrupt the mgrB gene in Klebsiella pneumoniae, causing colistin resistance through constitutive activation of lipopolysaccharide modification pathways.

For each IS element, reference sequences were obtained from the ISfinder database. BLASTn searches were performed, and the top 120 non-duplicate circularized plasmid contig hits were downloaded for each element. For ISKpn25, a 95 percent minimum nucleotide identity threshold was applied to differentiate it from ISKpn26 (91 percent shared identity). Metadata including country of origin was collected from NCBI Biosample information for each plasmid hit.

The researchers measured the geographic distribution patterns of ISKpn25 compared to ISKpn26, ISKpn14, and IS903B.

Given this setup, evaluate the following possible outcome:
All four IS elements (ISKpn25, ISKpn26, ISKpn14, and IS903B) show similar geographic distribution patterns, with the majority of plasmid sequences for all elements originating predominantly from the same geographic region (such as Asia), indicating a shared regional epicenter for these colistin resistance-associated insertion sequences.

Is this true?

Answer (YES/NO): NO